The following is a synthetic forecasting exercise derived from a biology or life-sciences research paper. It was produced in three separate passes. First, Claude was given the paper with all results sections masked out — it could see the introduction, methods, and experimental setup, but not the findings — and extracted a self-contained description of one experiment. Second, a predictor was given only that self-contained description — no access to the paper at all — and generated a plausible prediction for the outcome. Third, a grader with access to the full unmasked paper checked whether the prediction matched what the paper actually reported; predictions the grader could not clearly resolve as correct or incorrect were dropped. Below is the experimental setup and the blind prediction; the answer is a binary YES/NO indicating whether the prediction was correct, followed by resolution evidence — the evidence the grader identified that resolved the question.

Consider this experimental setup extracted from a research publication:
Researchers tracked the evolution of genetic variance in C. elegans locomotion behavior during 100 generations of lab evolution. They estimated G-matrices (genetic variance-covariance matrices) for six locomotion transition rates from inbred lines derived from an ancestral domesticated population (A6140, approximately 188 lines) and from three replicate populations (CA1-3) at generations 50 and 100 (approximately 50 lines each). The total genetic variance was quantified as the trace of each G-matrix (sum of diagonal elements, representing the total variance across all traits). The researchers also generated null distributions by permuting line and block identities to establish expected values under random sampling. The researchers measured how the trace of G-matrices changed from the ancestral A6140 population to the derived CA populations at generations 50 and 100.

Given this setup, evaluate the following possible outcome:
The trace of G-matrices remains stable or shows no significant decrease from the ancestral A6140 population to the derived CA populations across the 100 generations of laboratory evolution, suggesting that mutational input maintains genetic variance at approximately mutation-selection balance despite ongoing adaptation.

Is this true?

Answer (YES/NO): NO